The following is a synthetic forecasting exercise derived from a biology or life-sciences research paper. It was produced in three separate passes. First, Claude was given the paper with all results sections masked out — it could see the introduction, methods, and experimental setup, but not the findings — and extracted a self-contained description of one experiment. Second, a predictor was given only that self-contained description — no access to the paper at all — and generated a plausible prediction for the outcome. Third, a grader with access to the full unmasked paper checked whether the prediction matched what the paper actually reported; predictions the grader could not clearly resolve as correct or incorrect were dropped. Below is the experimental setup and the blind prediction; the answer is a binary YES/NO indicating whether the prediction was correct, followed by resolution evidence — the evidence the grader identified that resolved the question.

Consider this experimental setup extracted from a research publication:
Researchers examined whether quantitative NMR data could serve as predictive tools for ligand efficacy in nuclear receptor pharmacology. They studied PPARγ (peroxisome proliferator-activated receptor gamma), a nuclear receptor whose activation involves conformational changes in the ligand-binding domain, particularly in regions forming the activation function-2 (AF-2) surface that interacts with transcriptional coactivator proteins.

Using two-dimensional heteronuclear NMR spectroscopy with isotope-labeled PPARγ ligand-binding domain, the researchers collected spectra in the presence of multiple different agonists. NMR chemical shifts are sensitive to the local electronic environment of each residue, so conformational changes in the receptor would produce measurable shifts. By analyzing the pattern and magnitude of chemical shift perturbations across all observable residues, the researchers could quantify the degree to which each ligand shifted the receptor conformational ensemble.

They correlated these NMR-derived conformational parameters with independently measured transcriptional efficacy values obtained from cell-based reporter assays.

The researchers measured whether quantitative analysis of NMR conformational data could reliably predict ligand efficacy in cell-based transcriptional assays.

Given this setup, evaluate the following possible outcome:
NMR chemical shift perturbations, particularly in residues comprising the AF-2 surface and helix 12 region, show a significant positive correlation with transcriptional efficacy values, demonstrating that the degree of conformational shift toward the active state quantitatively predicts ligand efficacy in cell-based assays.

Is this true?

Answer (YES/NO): NO